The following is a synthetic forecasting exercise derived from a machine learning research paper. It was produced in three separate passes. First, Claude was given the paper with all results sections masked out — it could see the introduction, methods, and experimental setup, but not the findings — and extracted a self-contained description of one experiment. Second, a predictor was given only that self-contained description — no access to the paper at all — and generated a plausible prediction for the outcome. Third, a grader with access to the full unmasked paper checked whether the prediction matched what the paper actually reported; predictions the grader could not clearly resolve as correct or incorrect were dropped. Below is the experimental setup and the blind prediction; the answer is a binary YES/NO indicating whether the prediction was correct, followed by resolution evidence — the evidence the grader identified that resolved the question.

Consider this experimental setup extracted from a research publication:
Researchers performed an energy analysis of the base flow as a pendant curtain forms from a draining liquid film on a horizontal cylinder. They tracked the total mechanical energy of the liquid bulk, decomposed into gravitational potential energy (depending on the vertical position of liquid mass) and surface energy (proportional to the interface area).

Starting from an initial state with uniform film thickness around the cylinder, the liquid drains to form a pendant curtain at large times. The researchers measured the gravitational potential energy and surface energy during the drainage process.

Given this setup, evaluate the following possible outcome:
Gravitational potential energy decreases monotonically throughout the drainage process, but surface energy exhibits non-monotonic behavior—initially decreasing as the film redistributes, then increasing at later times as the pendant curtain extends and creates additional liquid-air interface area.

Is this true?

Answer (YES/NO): NO